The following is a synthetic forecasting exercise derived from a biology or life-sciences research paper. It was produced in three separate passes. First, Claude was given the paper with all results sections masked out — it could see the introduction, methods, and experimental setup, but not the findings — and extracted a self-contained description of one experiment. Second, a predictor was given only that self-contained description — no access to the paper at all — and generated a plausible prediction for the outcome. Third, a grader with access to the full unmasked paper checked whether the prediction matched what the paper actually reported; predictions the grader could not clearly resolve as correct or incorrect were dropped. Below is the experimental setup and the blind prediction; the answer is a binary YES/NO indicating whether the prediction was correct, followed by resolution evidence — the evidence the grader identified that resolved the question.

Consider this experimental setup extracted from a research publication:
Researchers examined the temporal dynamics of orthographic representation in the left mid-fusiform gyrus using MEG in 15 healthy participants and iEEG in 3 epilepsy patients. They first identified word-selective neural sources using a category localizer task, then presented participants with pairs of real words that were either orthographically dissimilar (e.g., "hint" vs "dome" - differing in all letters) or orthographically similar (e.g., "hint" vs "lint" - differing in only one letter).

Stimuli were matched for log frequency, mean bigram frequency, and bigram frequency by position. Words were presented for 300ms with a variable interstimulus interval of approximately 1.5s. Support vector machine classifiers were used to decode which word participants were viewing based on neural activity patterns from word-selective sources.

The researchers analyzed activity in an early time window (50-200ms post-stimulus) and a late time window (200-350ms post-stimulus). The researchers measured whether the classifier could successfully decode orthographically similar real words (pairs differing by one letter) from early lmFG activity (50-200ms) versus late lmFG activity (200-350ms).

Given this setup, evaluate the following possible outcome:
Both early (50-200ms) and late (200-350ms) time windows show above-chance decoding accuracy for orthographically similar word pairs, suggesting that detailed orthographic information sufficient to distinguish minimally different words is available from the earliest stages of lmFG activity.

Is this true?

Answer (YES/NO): NO